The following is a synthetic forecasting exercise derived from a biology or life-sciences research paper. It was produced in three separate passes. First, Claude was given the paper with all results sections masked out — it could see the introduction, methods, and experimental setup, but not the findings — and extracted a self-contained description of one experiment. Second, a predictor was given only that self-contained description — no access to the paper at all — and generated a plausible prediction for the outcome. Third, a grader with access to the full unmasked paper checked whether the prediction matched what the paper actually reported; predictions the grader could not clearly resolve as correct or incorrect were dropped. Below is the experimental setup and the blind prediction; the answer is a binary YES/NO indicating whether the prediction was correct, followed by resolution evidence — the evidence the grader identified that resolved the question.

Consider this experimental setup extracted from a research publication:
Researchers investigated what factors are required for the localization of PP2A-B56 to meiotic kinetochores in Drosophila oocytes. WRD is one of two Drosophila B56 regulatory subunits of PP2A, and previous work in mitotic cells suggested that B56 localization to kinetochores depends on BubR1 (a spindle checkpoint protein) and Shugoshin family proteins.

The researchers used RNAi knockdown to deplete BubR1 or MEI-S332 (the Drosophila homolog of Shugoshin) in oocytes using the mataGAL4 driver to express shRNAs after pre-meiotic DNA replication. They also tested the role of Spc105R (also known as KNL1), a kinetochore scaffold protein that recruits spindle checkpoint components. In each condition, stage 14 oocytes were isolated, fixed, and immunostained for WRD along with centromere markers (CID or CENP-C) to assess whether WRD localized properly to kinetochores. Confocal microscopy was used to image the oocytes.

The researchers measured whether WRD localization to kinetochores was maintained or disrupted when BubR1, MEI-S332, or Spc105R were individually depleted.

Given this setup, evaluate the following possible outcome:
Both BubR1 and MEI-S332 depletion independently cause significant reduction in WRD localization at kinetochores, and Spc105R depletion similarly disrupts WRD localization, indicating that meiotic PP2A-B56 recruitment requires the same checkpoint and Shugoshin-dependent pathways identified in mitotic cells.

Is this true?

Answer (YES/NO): YES